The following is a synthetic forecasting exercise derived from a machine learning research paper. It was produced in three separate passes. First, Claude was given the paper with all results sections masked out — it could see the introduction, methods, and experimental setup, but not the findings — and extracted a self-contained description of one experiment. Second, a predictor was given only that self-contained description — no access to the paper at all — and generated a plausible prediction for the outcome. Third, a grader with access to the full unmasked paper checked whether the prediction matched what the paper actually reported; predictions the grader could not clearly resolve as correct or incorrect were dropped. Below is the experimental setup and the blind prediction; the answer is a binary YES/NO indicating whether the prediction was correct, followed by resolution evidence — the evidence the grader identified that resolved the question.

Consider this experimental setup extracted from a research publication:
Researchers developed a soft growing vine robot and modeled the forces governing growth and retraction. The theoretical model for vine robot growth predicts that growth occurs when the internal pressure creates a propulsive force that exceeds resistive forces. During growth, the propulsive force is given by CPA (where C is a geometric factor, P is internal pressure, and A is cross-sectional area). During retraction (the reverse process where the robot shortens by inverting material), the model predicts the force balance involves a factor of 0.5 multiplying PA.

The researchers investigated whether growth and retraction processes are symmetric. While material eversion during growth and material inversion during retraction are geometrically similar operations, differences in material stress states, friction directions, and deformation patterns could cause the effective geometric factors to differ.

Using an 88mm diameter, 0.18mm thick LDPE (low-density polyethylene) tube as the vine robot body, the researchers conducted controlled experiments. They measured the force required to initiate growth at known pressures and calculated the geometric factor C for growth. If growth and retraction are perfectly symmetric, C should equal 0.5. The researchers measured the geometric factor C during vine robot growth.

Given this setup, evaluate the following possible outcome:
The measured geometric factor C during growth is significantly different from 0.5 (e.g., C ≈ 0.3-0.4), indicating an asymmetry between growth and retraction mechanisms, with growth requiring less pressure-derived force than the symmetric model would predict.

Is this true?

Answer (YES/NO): NO